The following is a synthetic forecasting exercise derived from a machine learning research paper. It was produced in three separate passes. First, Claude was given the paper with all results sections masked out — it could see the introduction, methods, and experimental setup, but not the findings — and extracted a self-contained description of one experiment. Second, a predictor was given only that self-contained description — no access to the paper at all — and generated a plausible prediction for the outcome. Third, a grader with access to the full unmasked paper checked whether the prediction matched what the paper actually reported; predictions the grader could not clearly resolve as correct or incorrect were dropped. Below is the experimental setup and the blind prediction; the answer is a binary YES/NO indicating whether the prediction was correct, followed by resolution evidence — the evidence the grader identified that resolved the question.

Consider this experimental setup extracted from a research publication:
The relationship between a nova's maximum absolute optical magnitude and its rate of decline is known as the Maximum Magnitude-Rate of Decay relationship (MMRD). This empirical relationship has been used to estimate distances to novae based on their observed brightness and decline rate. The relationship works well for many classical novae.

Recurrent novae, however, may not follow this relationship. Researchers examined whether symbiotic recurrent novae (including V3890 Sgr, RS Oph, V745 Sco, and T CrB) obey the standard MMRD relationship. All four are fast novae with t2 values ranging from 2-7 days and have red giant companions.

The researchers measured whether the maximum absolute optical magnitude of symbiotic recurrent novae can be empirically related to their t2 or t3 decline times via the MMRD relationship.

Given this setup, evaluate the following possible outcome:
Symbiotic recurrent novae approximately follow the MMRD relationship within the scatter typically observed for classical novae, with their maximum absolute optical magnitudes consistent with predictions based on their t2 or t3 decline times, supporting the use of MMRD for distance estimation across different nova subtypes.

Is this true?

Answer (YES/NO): NO